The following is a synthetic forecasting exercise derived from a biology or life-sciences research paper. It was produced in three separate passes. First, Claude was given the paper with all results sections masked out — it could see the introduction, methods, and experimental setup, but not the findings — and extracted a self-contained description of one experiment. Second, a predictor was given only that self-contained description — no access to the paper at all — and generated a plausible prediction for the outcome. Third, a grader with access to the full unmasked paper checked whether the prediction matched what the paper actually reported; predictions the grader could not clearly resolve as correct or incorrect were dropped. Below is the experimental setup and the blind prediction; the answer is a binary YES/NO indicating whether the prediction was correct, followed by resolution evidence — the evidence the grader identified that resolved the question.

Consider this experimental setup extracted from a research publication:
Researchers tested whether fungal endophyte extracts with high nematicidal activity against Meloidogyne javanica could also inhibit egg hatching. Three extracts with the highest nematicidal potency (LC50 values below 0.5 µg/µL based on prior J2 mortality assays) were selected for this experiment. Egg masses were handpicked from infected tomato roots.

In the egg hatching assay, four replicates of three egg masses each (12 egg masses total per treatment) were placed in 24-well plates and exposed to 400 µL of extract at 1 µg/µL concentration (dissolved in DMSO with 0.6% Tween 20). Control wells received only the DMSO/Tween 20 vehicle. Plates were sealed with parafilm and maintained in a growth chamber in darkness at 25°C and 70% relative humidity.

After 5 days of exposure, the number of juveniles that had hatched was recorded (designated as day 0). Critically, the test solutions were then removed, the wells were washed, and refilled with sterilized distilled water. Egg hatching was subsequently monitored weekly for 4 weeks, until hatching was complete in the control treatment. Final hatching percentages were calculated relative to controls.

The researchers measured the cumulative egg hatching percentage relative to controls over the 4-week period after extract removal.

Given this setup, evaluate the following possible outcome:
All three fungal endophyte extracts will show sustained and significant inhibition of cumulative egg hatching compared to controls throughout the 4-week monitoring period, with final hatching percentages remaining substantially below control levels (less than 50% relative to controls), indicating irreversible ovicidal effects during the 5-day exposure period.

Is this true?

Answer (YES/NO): NO